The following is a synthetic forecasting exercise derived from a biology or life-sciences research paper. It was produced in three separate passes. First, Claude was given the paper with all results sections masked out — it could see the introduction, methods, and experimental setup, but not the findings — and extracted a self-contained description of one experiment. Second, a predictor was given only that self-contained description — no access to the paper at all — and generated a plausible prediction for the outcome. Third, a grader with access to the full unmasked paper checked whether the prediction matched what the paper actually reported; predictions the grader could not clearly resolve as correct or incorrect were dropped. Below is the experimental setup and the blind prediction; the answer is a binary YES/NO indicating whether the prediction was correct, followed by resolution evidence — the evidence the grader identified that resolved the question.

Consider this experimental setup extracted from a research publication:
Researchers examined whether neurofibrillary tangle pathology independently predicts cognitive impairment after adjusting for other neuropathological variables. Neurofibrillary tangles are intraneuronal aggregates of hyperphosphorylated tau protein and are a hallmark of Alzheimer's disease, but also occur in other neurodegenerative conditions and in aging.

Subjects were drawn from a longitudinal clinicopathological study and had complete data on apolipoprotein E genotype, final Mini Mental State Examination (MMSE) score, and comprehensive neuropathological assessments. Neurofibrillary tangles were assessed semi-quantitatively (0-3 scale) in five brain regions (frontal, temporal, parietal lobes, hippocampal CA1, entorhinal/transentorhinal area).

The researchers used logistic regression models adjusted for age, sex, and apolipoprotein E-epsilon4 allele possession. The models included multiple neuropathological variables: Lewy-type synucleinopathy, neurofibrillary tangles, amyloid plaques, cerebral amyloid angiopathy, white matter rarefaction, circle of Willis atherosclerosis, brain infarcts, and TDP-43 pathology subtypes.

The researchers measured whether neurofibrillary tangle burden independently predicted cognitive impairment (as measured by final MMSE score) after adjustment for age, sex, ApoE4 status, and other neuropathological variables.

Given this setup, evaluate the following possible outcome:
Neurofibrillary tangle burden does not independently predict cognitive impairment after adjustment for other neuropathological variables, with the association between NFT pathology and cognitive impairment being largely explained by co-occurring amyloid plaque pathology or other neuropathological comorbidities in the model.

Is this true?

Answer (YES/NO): NO